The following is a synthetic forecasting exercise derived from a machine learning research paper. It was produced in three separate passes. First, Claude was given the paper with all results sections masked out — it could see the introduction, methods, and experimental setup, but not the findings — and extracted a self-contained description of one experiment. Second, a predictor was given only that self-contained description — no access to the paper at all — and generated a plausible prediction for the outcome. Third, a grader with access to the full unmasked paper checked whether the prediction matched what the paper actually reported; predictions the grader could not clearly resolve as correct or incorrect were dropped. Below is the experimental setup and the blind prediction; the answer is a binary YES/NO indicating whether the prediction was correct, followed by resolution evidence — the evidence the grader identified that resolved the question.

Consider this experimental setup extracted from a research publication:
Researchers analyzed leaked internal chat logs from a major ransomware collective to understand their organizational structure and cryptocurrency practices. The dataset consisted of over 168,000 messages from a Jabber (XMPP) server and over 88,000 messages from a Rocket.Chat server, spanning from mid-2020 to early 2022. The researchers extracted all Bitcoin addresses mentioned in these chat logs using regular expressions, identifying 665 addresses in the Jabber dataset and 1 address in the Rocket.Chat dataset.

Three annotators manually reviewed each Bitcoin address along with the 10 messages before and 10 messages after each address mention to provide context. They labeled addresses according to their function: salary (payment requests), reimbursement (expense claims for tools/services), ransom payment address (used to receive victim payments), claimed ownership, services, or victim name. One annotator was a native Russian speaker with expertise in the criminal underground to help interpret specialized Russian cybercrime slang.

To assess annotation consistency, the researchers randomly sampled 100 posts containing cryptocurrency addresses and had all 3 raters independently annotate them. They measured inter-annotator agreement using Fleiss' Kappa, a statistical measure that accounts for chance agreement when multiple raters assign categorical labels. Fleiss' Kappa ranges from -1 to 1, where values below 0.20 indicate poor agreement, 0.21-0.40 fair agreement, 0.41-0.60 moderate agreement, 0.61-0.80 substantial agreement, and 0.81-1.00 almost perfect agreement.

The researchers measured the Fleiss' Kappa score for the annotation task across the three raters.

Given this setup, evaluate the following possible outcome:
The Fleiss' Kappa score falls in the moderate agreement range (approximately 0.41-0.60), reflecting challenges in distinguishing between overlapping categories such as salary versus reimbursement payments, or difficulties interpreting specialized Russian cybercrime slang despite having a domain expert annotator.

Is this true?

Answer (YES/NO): NO